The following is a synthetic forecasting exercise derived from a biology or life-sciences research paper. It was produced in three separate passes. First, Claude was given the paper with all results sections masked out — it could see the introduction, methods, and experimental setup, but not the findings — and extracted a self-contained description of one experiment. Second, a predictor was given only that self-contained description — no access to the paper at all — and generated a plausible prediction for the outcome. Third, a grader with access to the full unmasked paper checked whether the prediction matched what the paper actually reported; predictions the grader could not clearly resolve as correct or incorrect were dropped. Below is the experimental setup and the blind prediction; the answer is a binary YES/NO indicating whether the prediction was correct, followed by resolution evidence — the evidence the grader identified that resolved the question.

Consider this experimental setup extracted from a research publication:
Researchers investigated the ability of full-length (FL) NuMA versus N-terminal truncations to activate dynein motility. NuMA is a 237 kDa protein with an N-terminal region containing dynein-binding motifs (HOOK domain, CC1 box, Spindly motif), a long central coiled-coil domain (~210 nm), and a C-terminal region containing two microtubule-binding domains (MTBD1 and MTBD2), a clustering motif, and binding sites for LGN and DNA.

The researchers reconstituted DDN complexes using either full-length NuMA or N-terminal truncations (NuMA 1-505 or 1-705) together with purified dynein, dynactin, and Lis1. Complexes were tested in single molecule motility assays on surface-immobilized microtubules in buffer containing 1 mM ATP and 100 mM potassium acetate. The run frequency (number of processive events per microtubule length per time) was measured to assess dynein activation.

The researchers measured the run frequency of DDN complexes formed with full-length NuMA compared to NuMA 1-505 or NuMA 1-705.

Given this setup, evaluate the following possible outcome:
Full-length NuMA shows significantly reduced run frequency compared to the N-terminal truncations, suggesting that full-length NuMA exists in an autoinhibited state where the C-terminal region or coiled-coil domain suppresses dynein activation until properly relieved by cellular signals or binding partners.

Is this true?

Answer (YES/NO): YES